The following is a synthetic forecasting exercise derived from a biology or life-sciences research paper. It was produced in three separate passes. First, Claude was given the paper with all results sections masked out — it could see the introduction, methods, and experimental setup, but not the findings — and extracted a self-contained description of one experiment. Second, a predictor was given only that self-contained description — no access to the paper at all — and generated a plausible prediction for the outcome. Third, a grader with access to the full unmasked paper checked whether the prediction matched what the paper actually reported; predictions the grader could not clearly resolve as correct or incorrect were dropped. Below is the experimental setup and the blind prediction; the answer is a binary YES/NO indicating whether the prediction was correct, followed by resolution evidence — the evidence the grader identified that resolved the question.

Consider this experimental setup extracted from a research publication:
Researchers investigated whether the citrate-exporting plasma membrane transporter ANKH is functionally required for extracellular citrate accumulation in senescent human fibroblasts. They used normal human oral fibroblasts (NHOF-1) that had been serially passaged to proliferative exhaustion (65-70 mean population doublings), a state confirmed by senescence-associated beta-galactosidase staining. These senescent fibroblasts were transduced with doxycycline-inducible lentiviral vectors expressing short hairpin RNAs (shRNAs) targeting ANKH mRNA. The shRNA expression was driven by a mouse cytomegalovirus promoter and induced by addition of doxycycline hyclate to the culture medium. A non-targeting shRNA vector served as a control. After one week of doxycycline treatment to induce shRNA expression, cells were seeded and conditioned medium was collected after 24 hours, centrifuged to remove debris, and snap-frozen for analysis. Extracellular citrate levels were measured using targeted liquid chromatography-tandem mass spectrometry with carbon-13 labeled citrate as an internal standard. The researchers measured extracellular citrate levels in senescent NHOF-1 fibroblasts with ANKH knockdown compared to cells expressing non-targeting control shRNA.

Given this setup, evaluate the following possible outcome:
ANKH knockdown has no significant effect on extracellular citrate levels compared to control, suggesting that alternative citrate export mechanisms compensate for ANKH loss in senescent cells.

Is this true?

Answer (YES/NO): NO